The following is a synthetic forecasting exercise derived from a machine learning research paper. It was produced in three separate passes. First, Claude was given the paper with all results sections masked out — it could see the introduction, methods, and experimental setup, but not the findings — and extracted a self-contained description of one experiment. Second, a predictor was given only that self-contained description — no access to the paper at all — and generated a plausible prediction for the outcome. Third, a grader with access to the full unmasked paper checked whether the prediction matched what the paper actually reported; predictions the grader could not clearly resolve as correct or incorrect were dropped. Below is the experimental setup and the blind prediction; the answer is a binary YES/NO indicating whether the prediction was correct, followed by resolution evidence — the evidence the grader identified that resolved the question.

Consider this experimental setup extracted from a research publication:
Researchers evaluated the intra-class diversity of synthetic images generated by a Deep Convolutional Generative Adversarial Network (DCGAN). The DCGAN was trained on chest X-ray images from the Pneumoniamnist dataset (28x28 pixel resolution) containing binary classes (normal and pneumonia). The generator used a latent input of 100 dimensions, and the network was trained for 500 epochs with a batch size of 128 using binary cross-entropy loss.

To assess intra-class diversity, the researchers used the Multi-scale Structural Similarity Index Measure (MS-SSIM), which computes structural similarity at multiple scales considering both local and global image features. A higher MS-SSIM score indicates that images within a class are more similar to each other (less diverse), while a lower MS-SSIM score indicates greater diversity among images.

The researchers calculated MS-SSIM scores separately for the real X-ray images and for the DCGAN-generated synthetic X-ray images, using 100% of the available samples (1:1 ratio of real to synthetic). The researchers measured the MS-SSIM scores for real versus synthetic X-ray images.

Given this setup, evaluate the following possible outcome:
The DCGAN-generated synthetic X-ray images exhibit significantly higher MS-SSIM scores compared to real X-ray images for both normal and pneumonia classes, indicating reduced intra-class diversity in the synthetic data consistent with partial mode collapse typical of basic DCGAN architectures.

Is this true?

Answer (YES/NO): NO